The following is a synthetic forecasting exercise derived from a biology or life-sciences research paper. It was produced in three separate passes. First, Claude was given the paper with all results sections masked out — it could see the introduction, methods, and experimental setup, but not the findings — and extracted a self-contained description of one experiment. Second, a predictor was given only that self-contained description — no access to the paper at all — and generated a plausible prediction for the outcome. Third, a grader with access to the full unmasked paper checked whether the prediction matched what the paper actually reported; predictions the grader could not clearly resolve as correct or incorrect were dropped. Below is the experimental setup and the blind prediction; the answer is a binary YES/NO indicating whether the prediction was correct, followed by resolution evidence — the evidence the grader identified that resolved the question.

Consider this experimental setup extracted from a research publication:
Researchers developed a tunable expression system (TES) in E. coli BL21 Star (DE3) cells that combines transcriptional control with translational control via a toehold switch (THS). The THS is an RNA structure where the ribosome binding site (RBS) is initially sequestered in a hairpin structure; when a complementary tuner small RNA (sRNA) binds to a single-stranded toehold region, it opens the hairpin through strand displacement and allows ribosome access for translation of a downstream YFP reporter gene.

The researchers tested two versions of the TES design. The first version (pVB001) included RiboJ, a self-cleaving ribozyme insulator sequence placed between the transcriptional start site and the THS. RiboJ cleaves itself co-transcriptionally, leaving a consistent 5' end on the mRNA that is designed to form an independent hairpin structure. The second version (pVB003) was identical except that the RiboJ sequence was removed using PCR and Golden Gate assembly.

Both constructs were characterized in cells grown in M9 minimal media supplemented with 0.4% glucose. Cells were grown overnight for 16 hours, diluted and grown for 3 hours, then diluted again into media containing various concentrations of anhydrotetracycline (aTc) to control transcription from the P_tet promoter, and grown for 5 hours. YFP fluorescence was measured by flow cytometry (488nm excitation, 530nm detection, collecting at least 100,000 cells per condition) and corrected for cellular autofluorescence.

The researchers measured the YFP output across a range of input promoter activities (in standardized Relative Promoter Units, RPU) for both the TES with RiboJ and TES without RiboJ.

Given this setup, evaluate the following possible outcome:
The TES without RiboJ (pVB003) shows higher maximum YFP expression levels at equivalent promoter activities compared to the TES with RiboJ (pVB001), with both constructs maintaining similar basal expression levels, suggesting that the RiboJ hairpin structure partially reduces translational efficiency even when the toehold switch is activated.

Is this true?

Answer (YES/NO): NO